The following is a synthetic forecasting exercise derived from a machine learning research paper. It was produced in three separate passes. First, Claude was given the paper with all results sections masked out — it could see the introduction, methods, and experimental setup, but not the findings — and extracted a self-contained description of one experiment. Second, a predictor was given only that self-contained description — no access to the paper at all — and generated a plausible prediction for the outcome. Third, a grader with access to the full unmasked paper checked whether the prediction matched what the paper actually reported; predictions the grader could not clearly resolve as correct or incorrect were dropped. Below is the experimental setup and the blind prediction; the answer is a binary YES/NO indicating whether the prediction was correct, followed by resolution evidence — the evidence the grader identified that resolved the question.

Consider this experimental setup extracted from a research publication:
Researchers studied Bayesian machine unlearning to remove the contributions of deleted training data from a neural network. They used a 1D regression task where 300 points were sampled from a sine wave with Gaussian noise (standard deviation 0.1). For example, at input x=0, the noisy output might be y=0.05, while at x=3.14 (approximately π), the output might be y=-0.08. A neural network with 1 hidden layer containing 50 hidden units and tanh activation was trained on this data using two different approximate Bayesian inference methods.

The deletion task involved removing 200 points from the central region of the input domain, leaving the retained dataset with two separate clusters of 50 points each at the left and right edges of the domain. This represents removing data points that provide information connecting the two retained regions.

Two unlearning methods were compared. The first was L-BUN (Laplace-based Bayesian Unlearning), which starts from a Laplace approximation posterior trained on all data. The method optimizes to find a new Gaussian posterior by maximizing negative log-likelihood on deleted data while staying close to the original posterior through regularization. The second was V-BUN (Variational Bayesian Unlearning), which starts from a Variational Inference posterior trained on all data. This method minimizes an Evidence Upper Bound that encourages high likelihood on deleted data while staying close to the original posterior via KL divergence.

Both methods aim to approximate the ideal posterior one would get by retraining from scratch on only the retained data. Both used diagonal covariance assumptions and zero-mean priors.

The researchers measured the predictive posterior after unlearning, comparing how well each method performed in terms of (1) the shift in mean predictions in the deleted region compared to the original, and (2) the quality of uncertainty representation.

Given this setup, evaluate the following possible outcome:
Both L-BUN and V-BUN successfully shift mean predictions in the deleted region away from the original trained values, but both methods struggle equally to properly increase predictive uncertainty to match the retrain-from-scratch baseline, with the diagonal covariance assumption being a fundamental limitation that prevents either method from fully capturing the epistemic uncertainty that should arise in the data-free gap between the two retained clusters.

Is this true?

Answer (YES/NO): NO